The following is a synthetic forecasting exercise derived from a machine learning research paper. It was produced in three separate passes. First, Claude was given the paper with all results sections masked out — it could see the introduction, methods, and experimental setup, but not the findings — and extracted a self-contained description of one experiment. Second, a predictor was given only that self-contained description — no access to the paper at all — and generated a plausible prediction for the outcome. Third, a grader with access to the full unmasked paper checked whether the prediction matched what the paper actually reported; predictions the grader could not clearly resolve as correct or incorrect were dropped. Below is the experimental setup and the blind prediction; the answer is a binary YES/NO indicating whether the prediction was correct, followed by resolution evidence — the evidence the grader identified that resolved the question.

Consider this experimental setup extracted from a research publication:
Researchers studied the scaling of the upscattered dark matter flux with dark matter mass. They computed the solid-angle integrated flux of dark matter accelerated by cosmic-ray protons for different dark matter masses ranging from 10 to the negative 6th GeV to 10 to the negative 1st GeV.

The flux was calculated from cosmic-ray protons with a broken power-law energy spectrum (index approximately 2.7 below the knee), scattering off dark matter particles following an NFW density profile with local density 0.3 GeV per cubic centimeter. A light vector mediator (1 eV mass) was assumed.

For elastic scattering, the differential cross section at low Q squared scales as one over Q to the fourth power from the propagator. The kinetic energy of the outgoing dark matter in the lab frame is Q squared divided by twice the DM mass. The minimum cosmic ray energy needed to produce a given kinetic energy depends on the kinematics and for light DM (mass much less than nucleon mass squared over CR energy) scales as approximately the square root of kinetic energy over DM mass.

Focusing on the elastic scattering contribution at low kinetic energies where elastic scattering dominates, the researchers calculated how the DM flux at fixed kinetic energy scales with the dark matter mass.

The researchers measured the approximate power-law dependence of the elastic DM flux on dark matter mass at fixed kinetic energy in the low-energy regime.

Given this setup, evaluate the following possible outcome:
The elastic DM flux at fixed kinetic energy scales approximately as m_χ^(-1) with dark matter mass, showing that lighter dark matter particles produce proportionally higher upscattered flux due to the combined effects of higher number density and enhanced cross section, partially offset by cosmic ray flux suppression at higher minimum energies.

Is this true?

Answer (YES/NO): NO